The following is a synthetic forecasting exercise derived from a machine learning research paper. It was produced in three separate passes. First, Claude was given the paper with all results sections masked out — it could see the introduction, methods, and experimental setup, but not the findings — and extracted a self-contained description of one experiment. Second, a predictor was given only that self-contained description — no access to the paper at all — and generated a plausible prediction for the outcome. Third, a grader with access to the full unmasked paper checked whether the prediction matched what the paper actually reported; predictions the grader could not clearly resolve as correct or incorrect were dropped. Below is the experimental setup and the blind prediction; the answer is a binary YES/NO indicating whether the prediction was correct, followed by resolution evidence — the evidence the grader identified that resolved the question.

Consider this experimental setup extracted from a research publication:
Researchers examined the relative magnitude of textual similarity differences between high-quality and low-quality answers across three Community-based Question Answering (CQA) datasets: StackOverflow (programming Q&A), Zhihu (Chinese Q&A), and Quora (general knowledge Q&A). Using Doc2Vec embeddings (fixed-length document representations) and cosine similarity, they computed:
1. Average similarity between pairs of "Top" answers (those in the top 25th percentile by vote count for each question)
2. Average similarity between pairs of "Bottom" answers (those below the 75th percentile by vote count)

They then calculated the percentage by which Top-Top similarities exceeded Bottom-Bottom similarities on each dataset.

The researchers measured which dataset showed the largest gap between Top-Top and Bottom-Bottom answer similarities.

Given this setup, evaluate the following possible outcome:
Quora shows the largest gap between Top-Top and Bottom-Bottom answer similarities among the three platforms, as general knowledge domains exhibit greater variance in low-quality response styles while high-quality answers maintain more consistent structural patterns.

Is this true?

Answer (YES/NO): NO